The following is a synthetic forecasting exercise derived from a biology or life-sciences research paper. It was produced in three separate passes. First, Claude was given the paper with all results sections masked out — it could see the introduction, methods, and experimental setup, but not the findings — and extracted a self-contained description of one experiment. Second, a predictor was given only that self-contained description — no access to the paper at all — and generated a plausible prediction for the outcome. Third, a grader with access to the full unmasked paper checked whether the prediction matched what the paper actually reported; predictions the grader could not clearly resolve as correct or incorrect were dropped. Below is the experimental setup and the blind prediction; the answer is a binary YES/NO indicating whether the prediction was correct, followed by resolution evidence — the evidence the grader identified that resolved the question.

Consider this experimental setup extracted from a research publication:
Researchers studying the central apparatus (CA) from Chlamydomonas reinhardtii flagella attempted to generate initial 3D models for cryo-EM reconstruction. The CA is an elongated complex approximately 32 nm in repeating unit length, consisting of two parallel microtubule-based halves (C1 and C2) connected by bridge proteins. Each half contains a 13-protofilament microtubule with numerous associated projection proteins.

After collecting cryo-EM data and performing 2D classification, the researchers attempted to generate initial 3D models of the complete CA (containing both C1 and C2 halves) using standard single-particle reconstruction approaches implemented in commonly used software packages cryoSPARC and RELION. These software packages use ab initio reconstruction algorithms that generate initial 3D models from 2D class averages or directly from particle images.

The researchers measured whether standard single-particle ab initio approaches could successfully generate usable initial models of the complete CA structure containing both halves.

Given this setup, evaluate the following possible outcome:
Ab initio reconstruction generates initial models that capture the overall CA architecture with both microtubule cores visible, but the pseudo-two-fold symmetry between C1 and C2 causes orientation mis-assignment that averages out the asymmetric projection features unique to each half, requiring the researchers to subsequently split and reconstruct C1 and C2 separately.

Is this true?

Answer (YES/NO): NO